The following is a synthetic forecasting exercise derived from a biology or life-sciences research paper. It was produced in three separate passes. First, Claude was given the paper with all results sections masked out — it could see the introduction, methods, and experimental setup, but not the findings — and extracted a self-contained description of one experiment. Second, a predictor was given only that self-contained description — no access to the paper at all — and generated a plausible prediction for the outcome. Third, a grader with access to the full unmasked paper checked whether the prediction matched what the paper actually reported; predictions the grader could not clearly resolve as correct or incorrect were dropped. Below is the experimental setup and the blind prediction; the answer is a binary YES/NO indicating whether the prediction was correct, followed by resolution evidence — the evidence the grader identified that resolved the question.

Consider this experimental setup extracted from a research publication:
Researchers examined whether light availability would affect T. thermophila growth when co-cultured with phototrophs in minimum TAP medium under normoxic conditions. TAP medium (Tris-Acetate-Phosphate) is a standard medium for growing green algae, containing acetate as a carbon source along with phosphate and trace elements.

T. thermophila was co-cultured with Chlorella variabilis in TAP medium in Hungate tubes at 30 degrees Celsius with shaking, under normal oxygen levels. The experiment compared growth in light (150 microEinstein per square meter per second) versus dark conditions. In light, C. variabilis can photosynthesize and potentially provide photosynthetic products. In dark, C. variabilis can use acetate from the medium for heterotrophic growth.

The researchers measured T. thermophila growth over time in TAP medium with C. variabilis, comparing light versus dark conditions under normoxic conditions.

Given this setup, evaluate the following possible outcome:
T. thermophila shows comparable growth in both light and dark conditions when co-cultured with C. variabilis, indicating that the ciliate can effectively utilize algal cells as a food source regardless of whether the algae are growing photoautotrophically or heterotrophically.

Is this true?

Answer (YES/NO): NO